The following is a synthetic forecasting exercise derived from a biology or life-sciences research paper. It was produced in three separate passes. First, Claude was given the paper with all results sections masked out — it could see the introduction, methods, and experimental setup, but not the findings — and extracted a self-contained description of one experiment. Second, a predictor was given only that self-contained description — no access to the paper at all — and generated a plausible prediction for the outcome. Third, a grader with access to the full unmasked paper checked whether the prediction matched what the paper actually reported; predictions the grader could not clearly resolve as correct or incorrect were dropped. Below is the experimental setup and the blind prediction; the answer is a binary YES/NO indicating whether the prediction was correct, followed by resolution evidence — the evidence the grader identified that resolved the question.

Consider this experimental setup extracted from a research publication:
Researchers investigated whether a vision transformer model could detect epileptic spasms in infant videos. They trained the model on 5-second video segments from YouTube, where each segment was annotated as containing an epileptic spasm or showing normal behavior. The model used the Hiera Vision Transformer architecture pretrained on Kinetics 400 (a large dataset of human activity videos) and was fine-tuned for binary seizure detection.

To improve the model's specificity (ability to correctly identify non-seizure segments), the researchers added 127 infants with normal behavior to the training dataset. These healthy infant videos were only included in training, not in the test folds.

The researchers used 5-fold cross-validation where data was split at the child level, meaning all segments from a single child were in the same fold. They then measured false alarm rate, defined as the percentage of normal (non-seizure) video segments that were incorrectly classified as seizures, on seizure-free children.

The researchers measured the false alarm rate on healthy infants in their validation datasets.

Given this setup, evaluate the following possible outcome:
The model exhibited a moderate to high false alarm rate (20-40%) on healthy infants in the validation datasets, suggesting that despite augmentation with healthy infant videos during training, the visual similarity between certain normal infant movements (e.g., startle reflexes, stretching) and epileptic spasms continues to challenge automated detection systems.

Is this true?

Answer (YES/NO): NO